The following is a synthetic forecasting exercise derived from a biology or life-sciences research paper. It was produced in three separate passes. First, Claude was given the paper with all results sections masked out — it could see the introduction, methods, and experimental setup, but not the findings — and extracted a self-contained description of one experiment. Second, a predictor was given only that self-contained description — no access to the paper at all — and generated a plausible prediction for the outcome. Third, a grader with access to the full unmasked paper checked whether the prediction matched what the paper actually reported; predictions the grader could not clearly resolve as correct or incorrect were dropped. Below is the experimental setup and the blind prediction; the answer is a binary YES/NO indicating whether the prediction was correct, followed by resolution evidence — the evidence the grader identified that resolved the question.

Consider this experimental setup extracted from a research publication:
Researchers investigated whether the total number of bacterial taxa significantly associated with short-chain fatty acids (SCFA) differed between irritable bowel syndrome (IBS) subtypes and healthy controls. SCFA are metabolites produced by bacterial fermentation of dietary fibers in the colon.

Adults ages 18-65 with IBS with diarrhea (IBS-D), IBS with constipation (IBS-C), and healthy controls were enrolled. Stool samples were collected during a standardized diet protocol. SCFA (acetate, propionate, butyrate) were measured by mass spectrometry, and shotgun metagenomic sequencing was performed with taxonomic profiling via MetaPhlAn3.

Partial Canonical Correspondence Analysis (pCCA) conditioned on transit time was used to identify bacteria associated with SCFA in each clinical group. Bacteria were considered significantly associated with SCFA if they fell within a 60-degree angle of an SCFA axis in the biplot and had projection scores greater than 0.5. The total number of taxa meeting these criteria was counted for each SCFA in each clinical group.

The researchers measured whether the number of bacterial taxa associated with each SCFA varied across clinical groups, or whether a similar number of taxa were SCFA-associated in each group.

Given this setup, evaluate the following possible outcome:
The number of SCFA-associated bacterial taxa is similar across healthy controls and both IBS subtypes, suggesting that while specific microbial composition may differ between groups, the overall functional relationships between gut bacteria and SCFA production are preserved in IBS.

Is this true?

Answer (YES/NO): NO